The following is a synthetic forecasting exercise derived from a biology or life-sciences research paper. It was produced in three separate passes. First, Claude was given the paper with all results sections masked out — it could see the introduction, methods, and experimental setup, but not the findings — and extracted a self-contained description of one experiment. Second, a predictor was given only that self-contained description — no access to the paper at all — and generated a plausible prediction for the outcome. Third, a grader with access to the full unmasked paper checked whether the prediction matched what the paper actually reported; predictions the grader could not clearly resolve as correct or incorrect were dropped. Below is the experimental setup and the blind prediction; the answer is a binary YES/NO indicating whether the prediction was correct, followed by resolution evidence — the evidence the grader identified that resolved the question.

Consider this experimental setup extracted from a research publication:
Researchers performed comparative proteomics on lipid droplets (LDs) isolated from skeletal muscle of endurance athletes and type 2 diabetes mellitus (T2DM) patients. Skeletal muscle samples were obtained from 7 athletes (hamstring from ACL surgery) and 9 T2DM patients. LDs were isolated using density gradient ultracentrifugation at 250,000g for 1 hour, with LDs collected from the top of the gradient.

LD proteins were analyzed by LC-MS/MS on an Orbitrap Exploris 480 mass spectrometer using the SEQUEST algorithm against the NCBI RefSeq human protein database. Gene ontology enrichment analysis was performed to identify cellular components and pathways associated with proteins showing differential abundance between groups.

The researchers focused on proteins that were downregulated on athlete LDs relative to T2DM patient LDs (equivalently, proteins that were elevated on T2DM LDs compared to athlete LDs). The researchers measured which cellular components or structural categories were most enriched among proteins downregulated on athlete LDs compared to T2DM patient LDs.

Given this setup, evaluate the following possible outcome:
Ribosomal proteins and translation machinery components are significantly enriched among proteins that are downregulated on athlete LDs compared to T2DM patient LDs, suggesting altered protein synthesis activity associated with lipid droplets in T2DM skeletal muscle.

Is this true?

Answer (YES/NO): NO